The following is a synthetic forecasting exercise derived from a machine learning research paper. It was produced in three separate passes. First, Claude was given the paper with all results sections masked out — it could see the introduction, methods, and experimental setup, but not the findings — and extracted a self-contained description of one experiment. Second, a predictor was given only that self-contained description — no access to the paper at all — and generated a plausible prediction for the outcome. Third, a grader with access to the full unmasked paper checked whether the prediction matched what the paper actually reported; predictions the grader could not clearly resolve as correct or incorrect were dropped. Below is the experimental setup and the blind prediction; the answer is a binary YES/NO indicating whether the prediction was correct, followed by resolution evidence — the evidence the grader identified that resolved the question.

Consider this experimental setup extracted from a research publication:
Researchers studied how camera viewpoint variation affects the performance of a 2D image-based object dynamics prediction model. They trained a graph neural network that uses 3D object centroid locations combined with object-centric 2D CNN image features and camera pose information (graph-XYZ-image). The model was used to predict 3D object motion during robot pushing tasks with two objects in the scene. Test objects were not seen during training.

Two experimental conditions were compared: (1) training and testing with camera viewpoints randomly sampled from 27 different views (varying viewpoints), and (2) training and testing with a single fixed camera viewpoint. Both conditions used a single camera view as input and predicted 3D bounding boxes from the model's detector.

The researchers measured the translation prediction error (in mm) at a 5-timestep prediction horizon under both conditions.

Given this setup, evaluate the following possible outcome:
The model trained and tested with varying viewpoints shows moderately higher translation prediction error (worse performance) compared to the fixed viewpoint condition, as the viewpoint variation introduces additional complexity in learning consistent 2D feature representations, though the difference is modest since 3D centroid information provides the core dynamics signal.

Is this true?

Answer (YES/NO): NO